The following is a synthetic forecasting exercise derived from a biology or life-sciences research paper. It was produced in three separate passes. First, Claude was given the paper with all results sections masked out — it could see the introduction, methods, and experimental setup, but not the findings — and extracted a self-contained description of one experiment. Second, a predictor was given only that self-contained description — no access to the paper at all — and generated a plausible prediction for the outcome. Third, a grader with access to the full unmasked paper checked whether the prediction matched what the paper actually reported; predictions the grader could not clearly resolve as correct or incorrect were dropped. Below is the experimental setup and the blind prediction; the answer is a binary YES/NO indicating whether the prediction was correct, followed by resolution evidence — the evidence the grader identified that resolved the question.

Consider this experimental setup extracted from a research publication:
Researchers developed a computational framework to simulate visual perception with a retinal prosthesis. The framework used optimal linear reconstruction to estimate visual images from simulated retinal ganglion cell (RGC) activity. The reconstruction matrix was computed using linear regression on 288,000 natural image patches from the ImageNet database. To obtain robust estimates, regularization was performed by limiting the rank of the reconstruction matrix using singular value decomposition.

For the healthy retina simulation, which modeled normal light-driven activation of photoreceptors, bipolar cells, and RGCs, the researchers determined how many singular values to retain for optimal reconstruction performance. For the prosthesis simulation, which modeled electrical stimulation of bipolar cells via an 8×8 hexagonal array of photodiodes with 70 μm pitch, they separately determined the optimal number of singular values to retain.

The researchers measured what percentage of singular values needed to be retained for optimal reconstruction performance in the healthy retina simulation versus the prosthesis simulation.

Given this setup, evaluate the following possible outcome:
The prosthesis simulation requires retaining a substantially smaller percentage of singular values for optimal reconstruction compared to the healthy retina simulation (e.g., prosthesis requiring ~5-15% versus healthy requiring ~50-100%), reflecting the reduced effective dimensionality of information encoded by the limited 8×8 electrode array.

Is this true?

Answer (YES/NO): YES